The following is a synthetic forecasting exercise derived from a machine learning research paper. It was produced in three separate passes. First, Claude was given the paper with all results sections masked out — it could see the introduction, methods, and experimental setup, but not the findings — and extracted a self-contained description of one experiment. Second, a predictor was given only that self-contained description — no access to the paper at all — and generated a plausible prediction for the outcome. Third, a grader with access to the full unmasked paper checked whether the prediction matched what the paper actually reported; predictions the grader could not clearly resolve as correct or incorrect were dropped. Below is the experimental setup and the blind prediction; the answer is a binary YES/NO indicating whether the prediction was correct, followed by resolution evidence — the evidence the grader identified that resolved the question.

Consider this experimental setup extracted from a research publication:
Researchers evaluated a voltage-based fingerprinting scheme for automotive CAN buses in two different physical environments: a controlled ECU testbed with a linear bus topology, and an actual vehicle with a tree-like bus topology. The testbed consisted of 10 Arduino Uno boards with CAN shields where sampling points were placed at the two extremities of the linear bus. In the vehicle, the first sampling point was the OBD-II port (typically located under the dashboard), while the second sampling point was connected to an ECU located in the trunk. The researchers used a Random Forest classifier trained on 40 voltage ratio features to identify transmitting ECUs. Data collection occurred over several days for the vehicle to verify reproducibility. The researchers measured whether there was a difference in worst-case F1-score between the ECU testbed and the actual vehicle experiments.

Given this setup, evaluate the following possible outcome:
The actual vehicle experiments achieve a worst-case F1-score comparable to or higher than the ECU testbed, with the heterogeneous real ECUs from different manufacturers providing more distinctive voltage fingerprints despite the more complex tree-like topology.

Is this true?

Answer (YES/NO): NO